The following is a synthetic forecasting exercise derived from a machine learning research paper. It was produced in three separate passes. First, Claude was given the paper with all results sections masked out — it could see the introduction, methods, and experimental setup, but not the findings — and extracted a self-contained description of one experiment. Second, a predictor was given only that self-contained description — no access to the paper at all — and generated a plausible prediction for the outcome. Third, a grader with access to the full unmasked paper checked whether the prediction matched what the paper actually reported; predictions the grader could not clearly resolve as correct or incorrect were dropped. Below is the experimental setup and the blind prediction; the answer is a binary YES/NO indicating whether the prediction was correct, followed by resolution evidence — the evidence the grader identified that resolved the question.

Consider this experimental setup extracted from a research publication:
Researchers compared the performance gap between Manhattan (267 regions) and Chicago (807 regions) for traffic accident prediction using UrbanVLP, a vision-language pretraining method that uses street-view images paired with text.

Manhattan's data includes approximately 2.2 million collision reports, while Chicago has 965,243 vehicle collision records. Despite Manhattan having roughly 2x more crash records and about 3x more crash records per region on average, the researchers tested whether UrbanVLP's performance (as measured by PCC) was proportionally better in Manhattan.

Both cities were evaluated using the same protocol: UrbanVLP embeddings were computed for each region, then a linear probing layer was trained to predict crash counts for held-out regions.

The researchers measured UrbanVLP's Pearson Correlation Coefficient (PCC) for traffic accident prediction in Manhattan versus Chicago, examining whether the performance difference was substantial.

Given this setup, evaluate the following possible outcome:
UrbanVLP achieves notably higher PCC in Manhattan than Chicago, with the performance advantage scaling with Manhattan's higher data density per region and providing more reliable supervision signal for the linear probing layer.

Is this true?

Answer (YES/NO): NO